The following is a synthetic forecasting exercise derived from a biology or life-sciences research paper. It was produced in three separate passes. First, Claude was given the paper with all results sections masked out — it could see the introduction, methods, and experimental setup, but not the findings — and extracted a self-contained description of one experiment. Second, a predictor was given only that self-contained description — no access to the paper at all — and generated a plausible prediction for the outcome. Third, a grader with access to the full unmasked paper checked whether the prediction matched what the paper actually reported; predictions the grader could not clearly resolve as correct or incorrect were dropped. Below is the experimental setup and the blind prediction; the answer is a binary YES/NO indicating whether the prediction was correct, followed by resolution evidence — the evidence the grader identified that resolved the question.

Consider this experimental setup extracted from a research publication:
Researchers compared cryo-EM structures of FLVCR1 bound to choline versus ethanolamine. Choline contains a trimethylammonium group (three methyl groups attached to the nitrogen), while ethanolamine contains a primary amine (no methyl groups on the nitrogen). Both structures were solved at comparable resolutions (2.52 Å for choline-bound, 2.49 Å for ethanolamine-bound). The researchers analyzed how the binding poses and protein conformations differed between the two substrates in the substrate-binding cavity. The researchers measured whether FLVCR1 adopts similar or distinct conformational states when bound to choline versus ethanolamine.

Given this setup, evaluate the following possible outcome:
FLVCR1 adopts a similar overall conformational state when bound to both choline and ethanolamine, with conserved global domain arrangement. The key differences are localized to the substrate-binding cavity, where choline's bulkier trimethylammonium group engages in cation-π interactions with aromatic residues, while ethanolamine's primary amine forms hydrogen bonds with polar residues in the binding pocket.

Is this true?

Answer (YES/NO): NO